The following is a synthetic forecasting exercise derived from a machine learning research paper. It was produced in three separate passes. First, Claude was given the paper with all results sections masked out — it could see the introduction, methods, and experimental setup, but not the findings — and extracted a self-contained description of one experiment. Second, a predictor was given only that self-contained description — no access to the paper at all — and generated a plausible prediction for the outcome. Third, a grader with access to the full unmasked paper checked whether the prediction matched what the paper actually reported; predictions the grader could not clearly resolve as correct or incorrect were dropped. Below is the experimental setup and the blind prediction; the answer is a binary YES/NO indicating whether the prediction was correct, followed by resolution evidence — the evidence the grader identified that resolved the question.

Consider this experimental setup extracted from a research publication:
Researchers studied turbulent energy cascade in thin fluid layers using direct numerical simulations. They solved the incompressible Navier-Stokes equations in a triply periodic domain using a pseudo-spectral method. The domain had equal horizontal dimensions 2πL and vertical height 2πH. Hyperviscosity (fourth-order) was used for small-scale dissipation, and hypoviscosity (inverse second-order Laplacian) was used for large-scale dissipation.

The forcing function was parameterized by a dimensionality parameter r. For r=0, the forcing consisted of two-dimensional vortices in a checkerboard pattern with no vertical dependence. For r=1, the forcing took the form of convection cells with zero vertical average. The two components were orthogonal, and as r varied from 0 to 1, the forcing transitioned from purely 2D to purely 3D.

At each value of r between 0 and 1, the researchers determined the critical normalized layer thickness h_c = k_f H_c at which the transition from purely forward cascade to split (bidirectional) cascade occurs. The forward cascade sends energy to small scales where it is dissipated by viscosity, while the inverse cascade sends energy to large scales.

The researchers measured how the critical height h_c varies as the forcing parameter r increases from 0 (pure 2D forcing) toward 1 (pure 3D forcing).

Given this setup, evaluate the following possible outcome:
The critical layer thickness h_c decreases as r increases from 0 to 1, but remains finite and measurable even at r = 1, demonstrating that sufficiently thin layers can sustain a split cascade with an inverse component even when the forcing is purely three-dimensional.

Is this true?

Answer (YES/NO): NO